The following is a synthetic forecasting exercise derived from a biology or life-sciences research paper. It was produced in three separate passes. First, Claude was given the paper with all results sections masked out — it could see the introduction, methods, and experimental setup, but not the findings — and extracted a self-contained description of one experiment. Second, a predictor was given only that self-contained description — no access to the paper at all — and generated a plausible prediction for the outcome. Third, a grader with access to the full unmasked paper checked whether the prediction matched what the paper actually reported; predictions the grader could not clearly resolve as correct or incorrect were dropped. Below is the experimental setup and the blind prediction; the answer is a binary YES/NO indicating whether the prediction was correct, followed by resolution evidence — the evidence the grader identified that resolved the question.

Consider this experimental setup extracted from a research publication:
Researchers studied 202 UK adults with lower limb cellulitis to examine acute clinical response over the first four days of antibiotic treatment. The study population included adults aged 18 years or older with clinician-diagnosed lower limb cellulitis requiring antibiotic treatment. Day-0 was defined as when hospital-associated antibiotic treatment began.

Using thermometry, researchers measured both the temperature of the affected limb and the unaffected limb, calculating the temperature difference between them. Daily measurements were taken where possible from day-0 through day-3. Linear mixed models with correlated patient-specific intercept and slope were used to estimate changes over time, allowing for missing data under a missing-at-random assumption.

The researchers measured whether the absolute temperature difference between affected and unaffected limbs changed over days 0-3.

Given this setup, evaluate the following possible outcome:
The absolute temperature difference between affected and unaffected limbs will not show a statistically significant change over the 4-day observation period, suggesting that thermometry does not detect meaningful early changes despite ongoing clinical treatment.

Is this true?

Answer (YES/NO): NO